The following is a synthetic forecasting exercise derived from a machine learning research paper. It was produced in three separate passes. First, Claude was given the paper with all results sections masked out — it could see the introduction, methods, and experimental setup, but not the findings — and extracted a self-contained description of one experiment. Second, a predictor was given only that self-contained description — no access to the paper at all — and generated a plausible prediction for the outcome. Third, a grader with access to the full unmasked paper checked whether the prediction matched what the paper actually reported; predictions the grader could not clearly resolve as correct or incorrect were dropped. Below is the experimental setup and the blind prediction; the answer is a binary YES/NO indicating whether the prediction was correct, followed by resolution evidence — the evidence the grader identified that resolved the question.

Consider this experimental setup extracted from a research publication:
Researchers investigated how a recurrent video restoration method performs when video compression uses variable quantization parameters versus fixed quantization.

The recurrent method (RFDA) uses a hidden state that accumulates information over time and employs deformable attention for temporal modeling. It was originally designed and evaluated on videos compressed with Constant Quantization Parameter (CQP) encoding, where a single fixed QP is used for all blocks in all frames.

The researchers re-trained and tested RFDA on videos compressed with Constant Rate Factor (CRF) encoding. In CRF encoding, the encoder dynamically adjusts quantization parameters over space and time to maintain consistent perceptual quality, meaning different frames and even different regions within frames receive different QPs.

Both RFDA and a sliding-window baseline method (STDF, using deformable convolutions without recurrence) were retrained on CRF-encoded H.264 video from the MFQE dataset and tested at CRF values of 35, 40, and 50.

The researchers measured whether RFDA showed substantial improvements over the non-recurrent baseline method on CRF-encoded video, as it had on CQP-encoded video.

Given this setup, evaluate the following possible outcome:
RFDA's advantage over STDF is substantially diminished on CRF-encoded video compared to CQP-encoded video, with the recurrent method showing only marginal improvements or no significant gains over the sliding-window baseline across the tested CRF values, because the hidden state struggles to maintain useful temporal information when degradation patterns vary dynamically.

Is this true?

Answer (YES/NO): YES